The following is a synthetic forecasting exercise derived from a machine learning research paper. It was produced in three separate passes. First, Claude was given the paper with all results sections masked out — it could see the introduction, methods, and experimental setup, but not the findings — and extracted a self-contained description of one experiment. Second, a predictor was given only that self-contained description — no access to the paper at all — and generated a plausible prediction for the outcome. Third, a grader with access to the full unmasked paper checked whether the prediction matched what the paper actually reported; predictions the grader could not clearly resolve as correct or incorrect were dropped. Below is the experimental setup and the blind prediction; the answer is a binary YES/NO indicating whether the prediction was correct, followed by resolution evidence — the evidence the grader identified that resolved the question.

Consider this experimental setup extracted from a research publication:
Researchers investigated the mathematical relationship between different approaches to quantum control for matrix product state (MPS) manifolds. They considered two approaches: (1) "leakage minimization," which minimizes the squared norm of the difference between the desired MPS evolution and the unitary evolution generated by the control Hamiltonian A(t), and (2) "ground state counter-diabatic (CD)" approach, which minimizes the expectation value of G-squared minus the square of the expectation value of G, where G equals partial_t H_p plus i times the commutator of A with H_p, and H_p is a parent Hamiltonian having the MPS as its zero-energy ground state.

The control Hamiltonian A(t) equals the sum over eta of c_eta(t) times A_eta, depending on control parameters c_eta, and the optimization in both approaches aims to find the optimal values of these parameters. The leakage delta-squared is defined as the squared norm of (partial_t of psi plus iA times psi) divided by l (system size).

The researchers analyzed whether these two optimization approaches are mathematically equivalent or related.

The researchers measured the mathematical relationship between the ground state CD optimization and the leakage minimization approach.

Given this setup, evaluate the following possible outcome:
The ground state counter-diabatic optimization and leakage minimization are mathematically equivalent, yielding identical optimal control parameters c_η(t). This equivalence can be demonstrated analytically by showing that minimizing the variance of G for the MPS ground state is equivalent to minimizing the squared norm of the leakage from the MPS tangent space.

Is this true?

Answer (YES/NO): NO